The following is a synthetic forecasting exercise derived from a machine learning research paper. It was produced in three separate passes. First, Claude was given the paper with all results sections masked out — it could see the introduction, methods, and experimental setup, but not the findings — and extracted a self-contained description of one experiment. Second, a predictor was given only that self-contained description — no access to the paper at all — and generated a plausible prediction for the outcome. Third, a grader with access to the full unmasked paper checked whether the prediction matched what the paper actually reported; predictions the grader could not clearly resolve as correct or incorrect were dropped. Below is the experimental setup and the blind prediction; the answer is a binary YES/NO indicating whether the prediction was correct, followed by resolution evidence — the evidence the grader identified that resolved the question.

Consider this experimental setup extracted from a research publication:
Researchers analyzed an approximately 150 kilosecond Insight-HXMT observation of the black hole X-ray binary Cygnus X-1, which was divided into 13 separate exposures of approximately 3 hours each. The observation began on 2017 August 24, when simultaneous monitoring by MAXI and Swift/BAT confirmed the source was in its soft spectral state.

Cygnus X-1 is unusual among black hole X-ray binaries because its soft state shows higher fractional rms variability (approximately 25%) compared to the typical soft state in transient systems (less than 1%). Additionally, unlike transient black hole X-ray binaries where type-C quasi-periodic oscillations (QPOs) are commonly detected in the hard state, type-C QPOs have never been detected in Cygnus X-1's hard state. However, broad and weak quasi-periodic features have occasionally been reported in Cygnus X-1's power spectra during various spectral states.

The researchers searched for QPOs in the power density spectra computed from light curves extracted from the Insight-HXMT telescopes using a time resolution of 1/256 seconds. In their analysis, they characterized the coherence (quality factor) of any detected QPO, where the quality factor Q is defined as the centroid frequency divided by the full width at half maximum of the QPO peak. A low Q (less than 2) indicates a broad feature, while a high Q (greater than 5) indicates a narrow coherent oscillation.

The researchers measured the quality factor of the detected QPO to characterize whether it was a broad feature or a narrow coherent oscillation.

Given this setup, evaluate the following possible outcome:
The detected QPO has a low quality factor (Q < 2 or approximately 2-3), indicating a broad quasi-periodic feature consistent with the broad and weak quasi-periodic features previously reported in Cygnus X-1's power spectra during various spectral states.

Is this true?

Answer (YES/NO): NO